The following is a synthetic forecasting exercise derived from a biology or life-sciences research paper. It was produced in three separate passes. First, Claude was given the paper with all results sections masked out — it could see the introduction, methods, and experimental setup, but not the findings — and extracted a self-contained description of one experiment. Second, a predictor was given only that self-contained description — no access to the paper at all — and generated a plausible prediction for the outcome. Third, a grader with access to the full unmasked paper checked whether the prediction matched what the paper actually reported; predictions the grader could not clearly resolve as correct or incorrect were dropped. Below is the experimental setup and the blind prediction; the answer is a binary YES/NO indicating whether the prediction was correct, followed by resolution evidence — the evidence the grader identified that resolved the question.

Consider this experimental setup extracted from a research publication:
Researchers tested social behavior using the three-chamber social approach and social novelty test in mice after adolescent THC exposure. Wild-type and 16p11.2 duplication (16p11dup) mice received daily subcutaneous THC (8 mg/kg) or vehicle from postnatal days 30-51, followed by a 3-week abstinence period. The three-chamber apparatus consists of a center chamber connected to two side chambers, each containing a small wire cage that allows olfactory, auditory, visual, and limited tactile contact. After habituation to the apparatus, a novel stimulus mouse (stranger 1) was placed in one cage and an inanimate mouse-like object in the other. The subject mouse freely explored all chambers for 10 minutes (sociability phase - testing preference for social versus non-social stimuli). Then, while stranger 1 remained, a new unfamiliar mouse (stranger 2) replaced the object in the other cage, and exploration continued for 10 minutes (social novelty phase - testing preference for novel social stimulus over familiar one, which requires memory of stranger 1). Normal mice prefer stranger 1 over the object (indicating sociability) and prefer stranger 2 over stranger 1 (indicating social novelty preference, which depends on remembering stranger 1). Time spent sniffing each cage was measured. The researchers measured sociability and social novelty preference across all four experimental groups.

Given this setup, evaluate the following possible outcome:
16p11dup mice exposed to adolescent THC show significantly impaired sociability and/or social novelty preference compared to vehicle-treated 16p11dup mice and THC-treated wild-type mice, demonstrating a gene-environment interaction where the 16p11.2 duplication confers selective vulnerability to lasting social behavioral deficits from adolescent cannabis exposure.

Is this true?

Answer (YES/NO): YES